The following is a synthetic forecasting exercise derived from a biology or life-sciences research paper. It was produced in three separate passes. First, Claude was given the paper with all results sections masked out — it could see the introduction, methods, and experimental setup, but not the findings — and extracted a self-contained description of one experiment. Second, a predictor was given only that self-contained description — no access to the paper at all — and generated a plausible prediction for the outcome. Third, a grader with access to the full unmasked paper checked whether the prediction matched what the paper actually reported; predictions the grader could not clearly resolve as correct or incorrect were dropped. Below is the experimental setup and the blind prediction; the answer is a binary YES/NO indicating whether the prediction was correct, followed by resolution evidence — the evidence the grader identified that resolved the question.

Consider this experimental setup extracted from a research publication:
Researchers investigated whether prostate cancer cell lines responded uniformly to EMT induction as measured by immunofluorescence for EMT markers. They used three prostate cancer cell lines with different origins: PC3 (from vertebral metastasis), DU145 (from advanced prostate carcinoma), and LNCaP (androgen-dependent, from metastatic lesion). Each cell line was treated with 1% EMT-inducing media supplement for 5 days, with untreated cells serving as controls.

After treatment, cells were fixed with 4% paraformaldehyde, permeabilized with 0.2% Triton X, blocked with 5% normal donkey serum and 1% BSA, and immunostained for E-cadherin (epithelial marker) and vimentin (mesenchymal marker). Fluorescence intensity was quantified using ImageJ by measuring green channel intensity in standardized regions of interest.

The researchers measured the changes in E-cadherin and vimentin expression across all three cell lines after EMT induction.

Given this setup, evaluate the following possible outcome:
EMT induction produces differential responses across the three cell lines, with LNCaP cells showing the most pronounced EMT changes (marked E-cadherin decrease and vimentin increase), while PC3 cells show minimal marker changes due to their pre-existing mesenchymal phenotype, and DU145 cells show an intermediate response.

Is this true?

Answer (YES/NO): NO